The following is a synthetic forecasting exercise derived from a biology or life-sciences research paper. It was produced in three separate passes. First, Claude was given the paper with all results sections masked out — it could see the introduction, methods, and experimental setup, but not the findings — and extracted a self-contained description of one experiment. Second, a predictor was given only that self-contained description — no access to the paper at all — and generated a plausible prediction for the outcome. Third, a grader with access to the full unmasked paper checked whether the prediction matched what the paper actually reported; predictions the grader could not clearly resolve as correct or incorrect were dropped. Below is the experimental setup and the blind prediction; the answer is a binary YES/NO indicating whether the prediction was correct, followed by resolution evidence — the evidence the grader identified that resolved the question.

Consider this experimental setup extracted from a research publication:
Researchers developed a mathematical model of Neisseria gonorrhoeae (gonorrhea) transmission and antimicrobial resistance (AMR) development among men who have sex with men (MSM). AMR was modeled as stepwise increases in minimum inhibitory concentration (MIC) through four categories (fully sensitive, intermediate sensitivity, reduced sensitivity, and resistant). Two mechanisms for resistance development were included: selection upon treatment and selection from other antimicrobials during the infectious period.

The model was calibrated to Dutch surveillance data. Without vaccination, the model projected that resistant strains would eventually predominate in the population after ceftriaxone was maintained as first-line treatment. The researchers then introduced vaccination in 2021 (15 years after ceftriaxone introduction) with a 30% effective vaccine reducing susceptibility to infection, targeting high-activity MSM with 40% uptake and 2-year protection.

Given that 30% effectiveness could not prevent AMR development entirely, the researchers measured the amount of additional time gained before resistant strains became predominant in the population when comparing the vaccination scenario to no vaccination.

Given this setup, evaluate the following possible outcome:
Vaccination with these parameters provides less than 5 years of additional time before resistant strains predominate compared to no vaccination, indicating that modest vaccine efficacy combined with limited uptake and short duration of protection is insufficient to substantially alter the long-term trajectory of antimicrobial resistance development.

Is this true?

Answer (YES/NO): YES